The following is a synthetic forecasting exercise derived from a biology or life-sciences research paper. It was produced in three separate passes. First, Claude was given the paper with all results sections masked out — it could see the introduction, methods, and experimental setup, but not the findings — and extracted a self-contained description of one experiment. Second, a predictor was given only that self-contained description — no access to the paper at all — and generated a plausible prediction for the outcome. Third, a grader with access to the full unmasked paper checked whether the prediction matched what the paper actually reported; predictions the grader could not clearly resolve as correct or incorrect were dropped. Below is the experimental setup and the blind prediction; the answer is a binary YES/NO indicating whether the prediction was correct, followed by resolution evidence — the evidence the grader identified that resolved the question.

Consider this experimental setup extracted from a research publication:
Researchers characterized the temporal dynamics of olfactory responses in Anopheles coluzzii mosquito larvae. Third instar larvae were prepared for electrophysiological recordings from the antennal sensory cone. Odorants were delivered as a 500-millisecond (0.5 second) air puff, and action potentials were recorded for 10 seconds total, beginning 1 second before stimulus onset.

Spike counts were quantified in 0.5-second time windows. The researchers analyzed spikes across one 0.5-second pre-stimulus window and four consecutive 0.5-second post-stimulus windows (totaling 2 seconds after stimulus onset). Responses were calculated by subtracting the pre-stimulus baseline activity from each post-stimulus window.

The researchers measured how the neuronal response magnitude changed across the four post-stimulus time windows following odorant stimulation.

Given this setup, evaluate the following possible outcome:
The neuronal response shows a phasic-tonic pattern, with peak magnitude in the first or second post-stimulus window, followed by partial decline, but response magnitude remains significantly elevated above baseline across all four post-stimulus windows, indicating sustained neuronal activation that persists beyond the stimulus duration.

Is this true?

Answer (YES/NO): NO